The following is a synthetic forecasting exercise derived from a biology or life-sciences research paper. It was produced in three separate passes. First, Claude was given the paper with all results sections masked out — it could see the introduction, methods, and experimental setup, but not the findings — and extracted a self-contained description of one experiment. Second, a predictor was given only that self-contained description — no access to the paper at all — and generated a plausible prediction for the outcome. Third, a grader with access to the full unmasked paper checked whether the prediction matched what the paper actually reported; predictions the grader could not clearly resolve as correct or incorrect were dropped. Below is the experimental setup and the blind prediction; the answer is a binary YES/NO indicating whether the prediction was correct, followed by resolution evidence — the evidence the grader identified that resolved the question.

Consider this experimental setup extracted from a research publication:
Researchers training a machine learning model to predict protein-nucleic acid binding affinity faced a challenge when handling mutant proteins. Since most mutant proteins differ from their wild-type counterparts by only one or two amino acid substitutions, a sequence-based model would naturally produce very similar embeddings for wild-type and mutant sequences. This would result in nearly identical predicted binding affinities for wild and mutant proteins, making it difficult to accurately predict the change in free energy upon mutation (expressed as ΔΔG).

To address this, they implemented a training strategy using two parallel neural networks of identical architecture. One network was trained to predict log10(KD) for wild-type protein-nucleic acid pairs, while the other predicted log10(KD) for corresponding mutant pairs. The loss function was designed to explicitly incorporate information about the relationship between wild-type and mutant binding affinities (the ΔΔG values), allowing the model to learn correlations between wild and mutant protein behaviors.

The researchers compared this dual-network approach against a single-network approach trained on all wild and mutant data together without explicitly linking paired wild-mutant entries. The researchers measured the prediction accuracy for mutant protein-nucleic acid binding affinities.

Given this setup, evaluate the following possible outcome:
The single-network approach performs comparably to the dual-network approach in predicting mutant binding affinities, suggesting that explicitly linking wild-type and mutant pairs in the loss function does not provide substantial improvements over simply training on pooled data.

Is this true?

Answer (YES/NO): NO